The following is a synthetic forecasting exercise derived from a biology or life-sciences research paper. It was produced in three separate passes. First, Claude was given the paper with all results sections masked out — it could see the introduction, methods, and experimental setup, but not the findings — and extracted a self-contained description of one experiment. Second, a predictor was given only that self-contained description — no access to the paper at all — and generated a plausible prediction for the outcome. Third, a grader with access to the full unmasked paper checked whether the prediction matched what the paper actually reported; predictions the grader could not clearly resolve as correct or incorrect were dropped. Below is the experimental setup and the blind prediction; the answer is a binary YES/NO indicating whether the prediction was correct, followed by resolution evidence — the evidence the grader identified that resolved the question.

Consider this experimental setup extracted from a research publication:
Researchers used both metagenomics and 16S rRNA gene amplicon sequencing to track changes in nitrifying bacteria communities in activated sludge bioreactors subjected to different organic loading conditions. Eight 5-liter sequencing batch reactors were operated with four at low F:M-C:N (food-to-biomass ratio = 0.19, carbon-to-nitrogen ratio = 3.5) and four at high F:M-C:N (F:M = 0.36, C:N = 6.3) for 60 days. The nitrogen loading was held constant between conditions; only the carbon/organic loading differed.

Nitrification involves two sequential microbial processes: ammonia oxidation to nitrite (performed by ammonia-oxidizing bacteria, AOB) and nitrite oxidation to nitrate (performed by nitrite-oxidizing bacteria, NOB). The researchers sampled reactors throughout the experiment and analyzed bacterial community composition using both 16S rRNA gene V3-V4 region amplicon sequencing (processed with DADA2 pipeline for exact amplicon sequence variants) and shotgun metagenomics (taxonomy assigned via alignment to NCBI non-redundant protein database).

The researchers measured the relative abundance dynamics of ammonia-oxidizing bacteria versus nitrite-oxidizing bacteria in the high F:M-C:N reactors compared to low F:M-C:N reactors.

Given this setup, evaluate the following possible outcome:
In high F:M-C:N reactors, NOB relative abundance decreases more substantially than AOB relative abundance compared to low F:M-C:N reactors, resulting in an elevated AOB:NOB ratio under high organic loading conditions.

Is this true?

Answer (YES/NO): YES